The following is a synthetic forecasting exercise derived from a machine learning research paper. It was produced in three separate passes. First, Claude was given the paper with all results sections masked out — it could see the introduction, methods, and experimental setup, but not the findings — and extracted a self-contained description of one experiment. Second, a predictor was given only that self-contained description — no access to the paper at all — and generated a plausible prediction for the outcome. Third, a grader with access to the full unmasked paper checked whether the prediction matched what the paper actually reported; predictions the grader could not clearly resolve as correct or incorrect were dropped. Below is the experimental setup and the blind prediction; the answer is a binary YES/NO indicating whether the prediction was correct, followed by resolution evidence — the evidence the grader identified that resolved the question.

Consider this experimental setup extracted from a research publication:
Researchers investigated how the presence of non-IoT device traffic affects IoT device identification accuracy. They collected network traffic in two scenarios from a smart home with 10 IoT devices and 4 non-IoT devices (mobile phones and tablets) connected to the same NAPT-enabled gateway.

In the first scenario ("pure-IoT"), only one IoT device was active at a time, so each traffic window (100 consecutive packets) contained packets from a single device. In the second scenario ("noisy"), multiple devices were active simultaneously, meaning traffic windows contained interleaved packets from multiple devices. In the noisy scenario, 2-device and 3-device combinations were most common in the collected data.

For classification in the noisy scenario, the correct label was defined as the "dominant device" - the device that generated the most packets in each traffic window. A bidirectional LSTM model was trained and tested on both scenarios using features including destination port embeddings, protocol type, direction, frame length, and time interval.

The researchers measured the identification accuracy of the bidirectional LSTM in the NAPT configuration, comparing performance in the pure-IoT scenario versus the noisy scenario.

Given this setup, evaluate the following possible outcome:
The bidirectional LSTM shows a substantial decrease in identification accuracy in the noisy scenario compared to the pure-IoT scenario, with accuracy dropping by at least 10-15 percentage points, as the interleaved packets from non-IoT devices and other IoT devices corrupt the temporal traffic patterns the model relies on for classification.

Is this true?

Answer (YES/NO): NO